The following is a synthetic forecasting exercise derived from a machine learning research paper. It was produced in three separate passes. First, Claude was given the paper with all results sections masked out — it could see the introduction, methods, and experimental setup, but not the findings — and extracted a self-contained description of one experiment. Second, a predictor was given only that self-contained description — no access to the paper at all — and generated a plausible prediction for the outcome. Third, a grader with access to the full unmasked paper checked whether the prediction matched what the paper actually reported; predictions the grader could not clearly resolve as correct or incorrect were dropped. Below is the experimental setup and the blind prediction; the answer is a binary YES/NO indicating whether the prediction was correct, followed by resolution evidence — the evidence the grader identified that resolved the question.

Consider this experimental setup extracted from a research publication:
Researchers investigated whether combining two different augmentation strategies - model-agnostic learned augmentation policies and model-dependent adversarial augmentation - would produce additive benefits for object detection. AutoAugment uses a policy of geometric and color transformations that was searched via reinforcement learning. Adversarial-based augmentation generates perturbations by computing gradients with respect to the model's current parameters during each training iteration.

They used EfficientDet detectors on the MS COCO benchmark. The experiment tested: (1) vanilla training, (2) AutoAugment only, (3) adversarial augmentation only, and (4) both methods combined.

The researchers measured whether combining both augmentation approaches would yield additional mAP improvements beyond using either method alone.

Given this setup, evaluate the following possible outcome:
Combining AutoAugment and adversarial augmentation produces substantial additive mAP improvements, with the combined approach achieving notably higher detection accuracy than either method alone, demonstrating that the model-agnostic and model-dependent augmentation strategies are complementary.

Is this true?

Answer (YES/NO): NO